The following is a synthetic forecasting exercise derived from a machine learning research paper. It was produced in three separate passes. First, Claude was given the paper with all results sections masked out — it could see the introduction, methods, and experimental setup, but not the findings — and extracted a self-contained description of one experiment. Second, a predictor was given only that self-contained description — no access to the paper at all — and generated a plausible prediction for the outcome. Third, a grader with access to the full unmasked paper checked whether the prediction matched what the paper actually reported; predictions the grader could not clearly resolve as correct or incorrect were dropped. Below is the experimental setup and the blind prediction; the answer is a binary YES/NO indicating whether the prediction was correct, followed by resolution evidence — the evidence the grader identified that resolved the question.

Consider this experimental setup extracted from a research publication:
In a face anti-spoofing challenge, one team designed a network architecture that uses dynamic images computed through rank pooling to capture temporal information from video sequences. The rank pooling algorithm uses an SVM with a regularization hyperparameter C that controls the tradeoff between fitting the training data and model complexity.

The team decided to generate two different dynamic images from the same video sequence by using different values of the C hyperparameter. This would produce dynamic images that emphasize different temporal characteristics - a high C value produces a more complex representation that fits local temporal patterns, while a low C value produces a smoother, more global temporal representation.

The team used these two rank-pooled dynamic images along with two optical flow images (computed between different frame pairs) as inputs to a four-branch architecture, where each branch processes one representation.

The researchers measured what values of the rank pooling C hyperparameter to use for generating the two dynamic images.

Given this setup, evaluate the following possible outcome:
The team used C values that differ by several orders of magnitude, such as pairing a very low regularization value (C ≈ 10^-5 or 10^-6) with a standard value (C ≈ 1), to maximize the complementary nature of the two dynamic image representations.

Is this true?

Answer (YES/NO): NO